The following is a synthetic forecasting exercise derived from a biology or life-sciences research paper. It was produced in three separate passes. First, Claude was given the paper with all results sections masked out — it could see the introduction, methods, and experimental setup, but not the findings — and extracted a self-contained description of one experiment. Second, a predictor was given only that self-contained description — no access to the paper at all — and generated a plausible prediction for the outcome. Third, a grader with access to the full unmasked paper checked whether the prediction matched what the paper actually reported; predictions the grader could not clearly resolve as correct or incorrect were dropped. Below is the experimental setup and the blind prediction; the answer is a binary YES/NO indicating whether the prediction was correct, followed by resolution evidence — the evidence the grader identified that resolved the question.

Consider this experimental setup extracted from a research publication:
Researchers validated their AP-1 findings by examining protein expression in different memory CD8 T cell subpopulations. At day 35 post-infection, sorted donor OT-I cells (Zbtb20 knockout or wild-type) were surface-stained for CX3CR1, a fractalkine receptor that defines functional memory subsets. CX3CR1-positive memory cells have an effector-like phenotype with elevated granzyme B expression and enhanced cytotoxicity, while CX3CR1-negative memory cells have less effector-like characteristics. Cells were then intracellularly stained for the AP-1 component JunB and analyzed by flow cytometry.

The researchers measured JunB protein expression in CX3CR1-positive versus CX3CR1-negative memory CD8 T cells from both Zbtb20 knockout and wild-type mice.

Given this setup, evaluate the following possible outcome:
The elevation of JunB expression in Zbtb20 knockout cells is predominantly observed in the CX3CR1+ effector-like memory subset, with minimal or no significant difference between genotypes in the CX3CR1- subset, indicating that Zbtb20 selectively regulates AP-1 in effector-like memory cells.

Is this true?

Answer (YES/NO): NO